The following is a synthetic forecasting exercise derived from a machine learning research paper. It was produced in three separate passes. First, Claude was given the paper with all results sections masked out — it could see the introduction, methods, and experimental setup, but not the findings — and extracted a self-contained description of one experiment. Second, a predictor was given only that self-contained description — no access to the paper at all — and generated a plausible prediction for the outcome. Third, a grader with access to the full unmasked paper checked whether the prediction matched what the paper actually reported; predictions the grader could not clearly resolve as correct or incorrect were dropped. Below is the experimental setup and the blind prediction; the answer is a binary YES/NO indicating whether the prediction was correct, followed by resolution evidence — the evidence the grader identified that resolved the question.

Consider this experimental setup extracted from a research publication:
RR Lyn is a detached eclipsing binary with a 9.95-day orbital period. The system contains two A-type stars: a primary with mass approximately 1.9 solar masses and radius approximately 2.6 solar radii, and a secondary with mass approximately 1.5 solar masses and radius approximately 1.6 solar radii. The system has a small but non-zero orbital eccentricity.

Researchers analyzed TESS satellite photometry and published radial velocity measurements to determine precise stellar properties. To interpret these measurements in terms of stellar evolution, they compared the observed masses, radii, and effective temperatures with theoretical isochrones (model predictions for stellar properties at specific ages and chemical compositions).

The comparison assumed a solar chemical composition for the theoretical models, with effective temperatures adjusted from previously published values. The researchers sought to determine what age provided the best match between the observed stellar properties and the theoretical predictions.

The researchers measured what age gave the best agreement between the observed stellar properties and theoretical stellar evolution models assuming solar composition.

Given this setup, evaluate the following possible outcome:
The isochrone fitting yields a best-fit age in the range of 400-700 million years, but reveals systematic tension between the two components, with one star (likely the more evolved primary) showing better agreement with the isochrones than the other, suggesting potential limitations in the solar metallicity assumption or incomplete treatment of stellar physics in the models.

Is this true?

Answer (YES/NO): NO